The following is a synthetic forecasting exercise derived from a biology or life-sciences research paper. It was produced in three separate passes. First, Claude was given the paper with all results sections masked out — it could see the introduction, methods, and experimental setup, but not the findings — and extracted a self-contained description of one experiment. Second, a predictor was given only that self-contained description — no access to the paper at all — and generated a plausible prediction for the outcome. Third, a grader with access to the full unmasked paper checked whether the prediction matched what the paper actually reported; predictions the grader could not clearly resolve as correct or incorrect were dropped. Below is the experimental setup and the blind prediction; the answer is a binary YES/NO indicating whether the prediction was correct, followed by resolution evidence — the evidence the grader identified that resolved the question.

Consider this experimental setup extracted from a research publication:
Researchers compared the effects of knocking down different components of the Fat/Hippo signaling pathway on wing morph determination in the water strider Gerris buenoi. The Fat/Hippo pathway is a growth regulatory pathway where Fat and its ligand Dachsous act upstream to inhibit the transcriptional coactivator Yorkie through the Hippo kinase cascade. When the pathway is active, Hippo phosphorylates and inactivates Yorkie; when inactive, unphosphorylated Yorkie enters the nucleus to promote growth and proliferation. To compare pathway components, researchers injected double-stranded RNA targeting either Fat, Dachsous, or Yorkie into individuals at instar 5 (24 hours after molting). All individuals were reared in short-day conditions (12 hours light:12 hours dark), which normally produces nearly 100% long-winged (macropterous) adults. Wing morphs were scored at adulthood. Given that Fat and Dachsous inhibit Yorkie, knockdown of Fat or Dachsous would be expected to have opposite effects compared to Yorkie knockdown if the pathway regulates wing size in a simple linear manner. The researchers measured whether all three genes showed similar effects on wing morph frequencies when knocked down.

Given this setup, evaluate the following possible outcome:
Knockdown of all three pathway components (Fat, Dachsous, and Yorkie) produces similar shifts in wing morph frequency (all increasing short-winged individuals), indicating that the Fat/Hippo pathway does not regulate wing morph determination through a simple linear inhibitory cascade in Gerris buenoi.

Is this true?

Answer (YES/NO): YES